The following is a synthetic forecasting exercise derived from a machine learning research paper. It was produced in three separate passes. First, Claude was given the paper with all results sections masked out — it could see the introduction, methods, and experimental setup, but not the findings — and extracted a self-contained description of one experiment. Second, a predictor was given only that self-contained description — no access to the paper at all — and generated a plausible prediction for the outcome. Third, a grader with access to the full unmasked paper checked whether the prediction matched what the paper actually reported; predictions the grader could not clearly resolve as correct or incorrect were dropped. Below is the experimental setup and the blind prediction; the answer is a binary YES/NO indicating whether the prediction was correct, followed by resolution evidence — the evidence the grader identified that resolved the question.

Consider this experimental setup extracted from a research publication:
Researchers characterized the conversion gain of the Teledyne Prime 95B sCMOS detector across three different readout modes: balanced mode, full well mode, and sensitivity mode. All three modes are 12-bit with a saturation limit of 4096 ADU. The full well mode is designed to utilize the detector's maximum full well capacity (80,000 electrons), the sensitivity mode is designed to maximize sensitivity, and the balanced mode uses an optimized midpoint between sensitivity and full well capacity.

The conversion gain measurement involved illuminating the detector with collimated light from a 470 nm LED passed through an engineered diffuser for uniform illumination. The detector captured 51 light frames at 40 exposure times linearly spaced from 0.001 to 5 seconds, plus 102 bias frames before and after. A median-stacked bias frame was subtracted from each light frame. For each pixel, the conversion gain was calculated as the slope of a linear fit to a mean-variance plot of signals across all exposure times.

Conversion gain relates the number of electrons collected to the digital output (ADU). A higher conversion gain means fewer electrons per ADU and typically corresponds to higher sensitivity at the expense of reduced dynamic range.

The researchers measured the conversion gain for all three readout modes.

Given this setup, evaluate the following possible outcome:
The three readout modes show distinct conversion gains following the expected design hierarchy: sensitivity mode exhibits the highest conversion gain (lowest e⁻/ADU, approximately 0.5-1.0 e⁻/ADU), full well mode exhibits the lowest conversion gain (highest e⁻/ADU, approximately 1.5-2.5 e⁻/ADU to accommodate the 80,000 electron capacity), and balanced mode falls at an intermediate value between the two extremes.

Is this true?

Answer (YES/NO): YES